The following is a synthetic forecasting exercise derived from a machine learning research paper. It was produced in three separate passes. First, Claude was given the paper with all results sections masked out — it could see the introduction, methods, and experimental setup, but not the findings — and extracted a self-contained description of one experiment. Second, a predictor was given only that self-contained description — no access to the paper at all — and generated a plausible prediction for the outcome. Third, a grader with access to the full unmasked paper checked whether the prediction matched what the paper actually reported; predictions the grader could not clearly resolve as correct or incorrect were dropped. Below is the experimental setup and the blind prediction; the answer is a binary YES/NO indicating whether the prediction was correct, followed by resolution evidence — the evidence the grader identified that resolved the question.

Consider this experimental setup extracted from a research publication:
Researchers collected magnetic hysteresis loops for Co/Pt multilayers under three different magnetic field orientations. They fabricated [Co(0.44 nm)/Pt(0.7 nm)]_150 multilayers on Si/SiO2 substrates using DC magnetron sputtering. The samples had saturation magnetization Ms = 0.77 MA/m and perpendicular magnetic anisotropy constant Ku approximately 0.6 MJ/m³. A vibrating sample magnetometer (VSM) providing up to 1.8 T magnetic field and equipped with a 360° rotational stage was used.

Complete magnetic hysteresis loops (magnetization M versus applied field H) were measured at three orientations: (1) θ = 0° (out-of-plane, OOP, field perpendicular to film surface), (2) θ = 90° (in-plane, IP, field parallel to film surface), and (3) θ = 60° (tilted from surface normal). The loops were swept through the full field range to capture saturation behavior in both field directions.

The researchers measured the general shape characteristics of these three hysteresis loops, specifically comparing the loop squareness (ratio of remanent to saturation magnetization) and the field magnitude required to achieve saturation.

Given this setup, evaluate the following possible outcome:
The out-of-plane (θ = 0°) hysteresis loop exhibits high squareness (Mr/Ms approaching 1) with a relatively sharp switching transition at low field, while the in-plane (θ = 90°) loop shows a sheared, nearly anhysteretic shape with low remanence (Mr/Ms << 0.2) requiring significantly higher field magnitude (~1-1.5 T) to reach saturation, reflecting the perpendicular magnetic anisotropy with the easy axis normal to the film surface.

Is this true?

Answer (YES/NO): NO